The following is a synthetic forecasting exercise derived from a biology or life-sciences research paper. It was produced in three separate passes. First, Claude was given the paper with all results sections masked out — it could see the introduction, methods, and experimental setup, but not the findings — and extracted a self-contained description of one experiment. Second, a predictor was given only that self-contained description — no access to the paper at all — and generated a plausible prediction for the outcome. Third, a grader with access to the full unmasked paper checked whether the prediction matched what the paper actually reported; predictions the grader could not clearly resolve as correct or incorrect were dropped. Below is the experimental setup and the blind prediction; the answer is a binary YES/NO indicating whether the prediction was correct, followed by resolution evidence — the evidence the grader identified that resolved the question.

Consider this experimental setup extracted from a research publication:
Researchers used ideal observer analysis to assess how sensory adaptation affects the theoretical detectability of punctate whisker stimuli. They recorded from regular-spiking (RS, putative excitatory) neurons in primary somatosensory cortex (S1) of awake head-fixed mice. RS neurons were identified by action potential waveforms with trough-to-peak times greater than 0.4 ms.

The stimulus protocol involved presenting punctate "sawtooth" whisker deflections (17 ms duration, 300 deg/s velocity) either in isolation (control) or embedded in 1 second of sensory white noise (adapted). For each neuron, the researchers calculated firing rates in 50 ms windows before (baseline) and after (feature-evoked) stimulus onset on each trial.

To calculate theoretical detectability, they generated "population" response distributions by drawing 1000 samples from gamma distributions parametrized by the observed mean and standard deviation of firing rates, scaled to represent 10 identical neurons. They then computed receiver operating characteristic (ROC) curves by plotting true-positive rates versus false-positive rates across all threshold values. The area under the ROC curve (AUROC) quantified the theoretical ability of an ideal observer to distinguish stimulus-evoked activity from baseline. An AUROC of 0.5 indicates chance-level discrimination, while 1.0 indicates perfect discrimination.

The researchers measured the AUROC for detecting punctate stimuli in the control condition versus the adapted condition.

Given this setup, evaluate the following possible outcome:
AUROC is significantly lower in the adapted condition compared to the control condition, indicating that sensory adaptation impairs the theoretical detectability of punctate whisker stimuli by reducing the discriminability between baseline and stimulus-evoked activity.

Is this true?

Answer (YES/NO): YES